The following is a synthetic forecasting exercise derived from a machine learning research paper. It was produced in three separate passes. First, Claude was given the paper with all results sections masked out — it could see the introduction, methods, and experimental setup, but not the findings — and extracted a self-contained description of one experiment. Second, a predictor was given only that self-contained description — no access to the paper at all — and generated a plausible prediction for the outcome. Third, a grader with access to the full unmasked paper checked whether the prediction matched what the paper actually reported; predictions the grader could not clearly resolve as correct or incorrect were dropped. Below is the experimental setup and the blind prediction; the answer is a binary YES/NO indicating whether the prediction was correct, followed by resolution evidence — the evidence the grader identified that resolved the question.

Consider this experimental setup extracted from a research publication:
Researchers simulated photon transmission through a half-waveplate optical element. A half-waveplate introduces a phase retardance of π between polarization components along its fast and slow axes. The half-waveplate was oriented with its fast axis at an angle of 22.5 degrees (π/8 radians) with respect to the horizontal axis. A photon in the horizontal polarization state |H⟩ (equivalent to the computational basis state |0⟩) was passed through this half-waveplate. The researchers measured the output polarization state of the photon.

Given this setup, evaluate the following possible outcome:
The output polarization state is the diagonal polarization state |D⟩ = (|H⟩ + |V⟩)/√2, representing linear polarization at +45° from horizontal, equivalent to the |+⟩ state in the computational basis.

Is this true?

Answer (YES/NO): YES